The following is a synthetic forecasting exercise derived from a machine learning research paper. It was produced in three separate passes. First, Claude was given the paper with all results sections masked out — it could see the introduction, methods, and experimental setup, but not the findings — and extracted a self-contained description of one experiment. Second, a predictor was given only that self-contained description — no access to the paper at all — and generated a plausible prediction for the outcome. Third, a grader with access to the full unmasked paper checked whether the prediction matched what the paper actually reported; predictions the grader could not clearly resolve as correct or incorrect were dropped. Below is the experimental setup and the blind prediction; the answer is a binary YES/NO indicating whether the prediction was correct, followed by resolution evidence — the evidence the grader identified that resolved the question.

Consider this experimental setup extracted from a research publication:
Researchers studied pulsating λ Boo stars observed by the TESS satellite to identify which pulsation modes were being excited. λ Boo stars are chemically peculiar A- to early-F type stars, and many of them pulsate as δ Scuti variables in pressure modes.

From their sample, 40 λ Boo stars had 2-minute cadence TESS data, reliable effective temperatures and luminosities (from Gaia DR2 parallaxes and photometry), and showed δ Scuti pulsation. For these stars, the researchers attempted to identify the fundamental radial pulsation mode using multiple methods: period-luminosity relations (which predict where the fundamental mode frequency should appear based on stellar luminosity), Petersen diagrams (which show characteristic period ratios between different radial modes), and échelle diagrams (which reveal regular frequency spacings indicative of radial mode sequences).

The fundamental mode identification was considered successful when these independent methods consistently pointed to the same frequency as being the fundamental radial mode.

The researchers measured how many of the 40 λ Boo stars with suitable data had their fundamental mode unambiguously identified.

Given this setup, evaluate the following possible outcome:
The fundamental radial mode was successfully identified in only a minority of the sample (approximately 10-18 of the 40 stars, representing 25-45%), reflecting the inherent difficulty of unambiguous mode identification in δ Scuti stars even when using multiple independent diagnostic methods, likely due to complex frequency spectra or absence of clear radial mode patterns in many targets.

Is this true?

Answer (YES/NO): NO